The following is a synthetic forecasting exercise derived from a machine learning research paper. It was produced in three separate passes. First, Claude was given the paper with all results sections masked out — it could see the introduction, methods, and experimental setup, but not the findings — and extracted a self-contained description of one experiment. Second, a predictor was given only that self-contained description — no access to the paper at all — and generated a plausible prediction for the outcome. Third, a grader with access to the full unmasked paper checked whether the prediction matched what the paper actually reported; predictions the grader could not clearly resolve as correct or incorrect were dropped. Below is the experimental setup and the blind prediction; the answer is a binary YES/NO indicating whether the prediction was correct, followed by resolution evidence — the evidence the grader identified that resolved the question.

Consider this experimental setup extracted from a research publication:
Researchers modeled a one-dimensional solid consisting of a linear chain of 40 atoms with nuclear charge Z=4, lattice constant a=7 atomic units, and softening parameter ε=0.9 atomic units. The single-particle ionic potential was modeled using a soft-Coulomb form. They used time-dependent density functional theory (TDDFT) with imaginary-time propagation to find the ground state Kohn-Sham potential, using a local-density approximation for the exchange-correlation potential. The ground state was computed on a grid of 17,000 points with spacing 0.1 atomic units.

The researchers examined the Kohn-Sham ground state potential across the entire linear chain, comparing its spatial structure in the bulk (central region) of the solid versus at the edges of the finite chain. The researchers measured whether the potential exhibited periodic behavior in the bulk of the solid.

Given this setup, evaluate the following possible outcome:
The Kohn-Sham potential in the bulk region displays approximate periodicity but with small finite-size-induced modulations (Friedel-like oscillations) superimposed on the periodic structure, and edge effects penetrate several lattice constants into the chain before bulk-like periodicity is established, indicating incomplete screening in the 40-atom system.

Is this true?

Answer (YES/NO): NO